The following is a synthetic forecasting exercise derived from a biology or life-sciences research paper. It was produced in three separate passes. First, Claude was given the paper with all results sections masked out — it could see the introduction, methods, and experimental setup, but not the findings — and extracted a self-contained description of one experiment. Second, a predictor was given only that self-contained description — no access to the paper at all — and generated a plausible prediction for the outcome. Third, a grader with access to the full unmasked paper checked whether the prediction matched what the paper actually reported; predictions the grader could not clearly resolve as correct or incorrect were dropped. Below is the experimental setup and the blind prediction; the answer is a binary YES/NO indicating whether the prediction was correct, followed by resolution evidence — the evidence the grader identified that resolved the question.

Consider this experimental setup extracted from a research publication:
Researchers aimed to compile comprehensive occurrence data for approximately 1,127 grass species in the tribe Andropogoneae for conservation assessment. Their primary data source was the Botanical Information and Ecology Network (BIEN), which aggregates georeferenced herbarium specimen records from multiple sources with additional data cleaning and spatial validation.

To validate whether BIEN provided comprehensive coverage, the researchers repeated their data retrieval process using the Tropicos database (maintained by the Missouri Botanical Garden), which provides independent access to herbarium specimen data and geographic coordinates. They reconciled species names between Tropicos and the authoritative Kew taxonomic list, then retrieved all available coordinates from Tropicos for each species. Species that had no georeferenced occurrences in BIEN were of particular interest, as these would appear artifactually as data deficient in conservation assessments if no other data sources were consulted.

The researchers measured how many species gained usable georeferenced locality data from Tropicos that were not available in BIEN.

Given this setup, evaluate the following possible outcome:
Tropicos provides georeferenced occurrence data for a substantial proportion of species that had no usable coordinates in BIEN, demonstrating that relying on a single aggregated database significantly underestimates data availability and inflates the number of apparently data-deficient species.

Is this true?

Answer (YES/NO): NO